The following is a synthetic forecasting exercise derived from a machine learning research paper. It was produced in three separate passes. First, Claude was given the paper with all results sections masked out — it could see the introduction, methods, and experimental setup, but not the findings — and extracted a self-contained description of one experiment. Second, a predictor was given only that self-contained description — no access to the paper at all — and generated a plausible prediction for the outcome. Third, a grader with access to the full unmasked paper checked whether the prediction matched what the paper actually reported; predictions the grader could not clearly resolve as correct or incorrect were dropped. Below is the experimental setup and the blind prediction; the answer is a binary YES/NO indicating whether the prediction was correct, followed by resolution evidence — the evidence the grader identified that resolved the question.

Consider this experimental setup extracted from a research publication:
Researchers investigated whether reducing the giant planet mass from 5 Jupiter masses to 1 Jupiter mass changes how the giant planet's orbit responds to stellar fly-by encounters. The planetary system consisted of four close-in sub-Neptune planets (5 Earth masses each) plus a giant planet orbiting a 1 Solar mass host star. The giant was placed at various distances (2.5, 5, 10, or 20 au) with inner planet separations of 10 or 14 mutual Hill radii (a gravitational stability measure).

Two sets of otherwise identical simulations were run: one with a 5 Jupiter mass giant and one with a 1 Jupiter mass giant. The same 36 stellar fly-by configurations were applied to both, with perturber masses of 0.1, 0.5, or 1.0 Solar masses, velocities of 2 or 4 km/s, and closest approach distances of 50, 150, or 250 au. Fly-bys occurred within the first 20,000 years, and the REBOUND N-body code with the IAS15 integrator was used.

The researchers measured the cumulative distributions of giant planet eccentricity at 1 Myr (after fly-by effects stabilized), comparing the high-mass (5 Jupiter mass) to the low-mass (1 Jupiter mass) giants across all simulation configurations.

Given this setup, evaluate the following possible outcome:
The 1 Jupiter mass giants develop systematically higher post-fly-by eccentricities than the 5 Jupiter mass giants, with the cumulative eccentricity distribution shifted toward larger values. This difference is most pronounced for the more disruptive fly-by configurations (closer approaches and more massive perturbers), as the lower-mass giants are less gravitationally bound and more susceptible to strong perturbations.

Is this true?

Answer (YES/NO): NO